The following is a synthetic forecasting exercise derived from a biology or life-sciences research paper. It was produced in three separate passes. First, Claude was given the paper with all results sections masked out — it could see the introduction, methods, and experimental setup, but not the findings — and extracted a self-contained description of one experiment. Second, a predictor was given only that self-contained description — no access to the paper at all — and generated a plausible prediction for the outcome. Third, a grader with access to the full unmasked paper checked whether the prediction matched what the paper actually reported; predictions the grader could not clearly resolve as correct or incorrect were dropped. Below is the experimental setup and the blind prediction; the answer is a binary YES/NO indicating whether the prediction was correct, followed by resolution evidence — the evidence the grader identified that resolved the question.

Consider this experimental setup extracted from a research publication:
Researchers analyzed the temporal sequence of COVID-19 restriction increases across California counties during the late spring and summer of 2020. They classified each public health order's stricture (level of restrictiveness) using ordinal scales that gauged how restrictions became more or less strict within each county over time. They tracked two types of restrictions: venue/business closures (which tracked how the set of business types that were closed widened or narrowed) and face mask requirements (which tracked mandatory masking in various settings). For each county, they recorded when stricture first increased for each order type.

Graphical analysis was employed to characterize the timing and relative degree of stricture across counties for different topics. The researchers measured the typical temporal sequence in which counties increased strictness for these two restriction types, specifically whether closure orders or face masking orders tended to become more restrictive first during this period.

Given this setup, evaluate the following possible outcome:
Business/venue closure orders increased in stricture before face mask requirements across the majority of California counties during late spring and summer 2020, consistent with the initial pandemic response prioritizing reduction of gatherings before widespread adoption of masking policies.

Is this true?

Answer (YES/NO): YES